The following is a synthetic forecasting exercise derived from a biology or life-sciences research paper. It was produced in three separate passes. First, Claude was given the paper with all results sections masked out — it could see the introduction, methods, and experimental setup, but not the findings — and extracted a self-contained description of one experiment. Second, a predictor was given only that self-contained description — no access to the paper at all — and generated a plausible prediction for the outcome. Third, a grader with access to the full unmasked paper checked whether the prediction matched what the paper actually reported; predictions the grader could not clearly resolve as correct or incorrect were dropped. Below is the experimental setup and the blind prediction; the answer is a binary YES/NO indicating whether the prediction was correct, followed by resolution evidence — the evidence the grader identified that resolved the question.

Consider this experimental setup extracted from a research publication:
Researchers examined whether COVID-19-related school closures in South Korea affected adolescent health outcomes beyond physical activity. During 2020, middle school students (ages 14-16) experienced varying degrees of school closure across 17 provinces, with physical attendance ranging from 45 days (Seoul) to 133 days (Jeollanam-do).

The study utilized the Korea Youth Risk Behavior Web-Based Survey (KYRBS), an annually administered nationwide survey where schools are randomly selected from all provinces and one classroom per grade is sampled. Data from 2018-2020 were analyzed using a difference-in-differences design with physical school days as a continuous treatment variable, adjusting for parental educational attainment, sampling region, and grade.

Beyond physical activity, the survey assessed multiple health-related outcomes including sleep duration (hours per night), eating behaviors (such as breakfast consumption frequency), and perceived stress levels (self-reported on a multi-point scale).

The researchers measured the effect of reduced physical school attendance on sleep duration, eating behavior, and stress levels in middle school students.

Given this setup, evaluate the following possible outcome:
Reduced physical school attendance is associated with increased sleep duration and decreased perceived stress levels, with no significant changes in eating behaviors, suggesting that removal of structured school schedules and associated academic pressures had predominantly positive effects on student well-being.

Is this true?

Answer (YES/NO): NO